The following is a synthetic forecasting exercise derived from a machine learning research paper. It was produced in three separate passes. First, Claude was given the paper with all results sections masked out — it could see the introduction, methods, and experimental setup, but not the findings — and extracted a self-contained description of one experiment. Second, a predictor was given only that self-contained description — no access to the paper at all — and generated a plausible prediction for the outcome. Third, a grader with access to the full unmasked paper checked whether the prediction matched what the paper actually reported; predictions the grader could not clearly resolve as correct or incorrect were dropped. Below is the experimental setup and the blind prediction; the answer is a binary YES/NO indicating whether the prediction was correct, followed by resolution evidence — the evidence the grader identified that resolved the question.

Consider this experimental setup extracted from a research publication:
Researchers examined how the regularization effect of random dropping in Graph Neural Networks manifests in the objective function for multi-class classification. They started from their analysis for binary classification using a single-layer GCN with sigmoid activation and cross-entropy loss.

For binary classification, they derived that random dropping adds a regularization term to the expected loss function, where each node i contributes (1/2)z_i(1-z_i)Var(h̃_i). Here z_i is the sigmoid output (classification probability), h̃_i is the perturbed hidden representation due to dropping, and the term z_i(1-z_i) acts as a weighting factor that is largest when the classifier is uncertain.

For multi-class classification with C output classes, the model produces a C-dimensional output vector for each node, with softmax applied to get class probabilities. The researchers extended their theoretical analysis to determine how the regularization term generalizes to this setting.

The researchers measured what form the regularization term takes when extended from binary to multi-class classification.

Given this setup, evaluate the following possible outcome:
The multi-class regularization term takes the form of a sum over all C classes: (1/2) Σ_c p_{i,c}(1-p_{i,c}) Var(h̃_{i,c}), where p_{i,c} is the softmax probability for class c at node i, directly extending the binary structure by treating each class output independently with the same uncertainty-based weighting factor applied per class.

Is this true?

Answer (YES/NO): NO